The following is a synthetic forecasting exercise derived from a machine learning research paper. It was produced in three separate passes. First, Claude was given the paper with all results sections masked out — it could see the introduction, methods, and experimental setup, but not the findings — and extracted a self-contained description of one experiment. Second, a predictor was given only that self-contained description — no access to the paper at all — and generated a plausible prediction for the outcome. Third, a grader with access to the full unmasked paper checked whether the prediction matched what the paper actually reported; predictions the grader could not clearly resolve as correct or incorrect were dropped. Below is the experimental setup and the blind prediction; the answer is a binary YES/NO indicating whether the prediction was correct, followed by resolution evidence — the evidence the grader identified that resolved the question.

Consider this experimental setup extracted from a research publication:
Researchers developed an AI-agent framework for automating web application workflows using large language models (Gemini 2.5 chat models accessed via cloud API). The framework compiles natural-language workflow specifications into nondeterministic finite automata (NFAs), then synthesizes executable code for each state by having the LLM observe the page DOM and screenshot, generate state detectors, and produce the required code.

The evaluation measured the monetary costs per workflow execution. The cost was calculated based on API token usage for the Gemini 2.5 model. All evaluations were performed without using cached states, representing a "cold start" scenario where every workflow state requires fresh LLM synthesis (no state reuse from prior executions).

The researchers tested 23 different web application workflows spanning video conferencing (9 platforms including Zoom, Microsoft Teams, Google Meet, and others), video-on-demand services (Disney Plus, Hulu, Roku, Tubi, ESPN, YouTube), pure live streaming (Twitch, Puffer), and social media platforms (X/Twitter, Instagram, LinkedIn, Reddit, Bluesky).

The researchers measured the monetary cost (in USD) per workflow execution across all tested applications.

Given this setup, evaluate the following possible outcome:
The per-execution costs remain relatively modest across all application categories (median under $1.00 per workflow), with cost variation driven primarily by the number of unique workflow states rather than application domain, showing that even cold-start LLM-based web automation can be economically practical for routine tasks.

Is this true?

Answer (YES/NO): NO